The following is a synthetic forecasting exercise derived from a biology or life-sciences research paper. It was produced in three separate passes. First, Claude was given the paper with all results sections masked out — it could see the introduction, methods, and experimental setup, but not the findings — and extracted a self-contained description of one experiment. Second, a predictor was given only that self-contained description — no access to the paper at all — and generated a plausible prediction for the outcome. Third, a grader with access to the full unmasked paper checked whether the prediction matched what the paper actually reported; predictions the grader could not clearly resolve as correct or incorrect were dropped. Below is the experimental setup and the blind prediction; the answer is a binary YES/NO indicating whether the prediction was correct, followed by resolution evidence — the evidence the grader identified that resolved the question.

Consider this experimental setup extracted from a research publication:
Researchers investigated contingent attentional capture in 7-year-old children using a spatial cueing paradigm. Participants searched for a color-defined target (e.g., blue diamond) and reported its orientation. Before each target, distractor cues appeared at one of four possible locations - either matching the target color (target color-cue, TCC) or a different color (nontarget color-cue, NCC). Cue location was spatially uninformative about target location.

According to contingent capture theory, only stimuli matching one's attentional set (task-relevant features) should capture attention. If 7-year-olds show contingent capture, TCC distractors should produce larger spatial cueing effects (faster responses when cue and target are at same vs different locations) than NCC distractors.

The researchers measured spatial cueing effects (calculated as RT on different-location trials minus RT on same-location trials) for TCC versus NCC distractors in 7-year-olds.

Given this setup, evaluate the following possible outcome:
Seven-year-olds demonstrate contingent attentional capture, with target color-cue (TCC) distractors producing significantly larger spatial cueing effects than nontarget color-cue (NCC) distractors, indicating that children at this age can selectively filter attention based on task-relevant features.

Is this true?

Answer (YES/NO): YES